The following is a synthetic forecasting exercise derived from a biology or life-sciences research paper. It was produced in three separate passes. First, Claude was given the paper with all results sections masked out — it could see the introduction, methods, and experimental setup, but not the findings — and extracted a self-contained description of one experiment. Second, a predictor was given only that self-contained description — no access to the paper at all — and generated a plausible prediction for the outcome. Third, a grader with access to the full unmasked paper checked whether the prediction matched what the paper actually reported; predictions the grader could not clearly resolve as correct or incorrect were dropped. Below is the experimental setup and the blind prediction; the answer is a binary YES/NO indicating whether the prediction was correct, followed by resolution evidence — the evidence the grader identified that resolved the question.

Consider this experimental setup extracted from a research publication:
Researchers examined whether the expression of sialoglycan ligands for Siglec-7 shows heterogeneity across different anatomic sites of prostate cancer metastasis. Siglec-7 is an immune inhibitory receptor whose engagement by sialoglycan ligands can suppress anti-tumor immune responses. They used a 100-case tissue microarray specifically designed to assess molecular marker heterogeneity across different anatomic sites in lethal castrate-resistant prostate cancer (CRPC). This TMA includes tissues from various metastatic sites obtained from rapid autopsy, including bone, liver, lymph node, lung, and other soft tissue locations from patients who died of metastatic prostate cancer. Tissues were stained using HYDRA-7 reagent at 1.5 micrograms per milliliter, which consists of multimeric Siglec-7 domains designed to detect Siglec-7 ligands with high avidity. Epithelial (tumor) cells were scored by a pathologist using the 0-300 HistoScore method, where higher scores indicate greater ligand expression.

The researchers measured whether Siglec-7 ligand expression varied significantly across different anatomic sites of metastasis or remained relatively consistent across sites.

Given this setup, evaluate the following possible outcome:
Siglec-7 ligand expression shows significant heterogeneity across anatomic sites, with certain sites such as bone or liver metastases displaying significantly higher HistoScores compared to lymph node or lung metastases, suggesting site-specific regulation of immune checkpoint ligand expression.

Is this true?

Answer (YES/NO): NO